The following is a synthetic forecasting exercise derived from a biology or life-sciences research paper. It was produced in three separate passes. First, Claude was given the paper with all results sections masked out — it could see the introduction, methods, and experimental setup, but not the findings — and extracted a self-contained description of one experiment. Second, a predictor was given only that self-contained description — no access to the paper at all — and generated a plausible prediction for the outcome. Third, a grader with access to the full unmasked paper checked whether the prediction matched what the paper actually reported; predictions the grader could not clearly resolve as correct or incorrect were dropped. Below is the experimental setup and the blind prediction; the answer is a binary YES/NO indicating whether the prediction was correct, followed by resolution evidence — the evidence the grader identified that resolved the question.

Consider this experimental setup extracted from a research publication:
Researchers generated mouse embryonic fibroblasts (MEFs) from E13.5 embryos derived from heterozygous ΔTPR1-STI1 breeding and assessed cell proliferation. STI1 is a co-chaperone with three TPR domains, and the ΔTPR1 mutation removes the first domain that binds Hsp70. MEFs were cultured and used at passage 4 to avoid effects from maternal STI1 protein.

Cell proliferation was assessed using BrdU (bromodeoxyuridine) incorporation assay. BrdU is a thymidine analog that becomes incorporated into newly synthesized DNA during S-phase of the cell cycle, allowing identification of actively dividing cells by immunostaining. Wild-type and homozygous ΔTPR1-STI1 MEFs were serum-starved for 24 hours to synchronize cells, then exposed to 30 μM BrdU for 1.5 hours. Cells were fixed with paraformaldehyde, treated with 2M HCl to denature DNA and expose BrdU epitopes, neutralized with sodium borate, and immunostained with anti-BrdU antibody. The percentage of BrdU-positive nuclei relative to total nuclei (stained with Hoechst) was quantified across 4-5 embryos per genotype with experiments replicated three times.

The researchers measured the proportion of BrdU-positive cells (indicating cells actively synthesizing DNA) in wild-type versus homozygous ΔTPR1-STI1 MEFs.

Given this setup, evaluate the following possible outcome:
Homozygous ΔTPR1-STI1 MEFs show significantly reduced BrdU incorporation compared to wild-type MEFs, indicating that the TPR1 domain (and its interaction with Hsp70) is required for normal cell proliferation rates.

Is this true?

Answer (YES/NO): YES